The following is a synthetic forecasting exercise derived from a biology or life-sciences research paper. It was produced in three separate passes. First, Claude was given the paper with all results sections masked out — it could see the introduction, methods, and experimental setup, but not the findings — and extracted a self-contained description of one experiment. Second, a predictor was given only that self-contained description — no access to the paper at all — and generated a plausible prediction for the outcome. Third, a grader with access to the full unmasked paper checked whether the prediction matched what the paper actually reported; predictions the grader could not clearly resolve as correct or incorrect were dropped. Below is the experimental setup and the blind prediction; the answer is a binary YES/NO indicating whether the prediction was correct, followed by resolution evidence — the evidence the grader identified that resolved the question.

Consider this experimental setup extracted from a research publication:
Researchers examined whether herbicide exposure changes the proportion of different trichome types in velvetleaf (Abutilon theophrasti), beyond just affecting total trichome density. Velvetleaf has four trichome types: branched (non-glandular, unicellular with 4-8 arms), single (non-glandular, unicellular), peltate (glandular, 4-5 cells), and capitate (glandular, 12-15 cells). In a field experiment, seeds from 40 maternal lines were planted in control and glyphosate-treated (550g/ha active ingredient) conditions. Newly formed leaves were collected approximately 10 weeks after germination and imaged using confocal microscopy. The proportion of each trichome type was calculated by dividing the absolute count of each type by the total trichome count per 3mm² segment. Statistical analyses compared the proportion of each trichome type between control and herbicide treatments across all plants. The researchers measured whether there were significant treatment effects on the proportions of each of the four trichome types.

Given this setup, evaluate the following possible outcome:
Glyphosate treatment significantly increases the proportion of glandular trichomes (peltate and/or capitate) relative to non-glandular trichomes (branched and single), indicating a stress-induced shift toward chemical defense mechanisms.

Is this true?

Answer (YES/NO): NO